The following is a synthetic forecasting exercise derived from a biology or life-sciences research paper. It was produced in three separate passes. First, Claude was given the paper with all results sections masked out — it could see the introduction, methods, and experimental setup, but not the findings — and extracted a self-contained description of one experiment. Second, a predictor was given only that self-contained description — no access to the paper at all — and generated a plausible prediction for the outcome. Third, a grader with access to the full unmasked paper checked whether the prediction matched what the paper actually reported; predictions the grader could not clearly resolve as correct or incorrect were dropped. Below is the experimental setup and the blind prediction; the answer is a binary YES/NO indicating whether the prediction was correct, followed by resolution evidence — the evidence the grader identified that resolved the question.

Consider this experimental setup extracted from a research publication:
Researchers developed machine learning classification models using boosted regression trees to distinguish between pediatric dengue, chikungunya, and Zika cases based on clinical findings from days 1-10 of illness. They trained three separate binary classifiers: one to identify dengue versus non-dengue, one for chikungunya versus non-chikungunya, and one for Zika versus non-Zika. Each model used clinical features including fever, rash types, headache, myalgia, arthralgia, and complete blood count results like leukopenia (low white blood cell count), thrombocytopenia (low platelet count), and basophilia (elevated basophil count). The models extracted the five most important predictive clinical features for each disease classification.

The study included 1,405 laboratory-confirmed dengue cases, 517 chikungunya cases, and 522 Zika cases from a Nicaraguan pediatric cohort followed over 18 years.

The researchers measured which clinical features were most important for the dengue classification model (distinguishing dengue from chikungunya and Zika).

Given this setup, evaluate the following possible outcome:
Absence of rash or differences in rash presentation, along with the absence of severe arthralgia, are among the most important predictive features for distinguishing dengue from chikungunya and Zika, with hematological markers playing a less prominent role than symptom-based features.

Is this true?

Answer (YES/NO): NO